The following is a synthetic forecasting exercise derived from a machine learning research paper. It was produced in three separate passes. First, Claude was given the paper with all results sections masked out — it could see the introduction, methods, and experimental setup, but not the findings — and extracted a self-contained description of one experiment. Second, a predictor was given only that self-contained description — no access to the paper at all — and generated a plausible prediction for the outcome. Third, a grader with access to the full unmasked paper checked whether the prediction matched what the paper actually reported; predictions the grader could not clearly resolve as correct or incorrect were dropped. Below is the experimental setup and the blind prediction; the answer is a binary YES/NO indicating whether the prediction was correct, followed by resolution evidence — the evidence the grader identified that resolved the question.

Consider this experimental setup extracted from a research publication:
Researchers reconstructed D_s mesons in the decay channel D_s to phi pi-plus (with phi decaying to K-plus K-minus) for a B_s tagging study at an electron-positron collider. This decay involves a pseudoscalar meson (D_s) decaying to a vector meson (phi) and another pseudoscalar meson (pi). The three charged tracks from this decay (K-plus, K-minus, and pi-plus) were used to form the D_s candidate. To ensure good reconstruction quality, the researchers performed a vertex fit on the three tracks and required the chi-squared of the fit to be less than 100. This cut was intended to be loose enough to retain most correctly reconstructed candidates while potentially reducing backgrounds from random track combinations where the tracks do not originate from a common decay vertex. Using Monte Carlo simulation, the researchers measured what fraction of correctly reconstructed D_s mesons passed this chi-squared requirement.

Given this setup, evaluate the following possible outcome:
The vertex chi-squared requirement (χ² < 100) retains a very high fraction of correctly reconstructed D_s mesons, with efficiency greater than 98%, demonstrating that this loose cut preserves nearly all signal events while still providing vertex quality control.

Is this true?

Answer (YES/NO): YES